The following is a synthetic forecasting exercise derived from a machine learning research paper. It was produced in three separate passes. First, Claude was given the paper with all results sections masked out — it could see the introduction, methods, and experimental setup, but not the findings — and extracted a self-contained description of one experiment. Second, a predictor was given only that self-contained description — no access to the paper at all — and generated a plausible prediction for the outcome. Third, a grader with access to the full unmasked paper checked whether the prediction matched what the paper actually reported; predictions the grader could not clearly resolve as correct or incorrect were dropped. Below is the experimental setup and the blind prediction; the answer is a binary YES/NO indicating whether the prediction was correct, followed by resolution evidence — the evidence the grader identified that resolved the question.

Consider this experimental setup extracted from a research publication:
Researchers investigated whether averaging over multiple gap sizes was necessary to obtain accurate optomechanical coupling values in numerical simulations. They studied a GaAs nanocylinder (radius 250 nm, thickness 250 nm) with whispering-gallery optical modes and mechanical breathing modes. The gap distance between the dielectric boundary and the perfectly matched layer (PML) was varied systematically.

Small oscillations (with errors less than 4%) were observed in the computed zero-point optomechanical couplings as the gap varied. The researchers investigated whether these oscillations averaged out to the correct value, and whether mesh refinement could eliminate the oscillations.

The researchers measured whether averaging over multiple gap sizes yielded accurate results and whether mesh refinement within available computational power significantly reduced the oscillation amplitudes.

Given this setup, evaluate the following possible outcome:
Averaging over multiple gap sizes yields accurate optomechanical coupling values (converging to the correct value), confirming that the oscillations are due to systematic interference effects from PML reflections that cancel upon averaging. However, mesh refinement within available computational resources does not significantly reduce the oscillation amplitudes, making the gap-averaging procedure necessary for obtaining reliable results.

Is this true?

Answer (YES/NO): NO